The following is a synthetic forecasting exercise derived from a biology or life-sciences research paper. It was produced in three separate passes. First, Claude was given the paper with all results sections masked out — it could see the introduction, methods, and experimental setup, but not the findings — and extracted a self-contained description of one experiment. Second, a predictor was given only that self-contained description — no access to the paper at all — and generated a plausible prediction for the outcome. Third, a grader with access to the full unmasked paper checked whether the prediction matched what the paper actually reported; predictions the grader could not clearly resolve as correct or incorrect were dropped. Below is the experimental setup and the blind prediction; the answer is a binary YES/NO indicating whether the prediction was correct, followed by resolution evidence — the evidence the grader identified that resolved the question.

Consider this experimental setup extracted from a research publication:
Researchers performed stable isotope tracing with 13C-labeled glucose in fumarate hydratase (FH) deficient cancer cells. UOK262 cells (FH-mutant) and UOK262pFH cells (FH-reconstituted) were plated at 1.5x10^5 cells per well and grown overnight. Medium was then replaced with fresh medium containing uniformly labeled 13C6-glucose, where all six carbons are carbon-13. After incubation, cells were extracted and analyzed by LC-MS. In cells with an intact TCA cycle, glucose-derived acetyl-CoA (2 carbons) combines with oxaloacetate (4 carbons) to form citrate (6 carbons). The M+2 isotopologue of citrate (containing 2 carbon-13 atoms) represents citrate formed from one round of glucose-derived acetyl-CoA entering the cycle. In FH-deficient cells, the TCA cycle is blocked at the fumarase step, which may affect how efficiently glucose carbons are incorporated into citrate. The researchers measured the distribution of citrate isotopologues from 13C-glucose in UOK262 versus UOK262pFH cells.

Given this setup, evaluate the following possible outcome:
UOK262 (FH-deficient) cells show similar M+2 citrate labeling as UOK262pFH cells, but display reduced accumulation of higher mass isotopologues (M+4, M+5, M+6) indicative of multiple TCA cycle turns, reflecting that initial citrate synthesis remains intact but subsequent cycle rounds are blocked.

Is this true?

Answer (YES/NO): NO